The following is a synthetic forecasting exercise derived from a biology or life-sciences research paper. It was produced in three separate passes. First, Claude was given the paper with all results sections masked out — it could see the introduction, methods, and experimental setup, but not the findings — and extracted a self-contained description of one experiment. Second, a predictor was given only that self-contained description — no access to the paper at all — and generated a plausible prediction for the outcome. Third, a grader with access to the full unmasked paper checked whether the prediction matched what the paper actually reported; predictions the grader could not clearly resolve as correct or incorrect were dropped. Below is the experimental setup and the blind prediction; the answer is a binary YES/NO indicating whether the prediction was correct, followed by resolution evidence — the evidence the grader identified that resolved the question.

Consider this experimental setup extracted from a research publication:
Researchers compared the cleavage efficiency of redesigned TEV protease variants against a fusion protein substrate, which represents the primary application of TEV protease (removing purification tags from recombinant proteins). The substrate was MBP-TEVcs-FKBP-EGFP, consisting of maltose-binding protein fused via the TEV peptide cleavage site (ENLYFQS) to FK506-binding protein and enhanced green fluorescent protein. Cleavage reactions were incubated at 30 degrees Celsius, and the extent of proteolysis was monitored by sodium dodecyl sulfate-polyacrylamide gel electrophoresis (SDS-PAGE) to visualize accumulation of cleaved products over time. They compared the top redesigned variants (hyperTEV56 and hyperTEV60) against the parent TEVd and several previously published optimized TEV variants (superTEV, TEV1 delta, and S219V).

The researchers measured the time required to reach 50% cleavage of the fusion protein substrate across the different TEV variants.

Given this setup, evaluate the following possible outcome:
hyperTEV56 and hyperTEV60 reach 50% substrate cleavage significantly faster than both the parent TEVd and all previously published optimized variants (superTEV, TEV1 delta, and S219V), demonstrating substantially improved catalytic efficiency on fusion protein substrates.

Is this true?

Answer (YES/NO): YES